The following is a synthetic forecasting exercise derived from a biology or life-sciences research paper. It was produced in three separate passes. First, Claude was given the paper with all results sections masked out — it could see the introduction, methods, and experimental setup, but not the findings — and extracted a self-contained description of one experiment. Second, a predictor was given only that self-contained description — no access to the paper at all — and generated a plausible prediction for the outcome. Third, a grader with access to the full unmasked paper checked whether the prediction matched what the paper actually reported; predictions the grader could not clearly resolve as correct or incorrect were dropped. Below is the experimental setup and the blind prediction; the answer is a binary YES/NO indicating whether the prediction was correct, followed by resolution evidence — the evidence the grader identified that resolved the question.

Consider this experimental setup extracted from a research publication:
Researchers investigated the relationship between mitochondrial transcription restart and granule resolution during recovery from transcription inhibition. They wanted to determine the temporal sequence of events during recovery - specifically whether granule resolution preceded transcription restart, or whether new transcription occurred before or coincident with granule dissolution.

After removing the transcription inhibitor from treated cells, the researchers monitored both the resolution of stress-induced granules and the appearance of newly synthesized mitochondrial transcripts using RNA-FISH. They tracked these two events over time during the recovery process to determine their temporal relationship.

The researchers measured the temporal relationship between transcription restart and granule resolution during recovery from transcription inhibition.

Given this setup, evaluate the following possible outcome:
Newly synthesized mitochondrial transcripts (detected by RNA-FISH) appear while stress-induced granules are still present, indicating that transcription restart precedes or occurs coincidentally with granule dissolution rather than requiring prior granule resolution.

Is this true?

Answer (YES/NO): NO